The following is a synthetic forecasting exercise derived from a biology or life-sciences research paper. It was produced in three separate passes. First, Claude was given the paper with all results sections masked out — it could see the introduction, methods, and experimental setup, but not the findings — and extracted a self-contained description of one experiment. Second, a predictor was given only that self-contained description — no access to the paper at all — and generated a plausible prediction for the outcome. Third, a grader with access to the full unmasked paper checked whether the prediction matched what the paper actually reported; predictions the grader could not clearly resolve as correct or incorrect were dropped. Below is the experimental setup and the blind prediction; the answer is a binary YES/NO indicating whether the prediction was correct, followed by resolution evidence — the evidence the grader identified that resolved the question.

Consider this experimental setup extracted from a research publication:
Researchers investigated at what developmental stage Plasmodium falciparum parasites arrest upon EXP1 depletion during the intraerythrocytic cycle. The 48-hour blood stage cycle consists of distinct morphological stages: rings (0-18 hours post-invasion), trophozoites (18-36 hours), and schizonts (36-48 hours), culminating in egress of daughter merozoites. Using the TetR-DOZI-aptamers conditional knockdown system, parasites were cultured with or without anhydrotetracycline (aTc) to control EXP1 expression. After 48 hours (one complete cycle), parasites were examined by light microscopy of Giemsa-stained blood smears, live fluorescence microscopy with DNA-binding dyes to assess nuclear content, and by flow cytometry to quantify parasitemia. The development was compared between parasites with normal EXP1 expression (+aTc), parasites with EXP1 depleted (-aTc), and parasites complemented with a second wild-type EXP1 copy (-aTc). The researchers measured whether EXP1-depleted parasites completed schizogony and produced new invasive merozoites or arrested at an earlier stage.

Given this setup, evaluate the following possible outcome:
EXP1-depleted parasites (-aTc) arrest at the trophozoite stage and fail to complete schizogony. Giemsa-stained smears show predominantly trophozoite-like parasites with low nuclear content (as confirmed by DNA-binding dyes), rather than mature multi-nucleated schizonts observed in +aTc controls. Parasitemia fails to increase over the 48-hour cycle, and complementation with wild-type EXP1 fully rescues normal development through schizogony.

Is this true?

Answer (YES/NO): NO